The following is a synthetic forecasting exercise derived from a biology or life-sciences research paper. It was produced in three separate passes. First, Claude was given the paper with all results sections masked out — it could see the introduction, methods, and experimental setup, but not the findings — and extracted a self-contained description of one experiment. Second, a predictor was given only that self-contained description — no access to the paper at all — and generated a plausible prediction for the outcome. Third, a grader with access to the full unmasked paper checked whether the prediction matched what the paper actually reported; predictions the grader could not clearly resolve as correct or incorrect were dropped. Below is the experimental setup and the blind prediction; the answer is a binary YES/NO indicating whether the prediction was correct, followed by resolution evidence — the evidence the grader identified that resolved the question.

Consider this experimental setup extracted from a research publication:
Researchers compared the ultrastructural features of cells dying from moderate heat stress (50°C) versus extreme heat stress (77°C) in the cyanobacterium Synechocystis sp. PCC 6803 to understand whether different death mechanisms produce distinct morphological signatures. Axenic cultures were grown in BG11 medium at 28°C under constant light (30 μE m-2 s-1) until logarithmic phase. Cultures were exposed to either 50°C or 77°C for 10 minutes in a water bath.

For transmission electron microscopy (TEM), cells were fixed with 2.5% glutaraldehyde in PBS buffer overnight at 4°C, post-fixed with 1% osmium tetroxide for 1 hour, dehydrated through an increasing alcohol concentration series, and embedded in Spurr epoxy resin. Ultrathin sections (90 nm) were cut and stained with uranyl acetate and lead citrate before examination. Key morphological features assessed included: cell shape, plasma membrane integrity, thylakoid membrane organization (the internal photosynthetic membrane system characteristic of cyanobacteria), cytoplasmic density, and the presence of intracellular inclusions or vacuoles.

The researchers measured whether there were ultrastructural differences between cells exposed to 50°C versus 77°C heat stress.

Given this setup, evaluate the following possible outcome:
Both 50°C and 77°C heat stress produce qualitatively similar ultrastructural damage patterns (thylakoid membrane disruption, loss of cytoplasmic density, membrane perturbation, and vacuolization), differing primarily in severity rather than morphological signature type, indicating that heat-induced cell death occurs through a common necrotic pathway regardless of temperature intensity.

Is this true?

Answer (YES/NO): NO